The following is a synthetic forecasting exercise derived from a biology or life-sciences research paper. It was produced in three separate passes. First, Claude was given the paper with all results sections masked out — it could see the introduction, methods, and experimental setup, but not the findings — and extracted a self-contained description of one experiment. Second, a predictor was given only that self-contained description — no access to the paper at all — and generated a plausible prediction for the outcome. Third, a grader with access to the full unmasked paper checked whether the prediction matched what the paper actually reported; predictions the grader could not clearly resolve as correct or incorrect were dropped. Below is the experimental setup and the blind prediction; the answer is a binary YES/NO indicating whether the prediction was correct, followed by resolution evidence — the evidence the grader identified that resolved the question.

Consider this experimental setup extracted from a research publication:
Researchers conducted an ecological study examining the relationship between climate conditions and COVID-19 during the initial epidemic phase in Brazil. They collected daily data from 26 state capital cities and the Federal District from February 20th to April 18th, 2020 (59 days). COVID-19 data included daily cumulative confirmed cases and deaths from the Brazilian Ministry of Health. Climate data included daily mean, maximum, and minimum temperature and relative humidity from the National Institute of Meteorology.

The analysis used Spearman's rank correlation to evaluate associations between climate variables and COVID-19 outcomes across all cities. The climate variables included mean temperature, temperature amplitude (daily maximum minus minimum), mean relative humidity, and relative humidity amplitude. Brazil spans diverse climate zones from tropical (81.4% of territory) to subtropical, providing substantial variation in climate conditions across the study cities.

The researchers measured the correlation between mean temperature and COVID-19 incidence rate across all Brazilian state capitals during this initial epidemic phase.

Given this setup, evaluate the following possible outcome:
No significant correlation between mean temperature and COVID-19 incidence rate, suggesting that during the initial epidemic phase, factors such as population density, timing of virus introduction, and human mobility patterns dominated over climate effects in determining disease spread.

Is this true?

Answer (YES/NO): YES